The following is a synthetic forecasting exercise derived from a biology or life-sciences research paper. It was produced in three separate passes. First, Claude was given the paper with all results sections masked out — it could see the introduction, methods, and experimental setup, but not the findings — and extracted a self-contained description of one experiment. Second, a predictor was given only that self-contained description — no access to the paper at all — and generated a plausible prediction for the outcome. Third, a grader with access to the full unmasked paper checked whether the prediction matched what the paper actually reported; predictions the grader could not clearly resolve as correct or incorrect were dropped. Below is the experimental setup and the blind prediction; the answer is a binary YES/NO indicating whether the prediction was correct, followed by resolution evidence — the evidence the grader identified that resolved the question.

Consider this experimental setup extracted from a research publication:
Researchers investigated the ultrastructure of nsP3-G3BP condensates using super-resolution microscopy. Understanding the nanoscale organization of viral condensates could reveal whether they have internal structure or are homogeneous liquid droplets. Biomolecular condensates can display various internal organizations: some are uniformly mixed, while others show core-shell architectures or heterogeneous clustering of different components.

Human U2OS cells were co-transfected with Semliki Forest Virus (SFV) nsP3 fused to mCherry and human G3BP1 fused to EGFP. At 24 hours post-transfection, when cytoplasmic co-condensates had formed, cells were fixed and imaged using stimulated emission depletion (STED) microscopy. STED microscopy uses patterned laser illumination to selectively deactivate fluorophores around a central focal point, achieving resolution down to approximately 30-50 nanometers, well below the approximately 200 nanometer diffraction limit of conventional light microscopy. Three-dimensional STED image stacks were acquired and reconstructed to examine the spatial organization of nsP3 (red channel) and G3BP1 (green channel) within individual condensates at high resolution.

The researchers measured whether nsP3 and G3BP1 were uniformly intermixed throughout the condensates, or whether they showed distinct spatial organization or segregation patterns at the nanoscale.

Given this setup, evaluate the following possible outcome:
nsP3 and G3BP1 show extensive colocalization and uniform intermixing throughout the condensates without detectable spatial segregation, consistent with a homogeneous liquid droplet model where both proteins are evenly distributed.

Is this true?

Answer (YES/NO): NO